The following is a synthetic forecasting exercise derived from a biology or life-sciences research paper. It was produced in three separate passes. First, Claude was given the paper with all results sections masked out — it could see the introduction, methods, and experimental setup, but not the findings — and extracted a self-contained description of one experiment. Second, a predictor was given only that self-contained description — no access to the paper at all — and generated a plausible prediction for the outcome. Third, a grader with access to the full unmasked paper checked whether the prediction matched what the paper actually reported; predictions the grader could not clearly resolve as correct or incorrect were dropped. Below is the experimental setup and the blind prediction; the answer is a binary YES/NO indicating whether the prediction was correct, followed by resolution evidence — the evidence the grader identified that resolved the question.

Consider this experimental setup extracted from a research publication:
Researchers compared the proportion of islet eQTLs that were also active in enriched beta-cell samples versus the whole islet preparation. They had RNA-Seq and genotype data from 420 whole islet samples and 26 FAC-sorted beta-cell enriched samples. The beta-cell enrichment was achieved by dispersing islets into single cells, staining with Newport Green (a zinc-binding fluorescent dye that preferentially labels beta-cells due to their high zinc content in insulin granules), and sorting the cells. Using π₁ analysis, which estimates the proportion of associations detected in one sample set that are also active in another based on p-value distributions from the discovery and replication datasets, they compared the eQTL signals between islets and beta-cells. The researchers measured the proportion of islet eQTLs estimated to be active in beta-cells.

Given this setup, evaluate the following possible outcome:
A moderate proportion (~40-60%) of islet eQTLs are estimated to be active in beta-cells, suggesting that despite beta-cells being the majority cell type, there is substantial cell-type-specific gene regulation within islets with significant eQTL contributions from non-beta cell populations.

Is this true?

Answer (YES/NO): YES